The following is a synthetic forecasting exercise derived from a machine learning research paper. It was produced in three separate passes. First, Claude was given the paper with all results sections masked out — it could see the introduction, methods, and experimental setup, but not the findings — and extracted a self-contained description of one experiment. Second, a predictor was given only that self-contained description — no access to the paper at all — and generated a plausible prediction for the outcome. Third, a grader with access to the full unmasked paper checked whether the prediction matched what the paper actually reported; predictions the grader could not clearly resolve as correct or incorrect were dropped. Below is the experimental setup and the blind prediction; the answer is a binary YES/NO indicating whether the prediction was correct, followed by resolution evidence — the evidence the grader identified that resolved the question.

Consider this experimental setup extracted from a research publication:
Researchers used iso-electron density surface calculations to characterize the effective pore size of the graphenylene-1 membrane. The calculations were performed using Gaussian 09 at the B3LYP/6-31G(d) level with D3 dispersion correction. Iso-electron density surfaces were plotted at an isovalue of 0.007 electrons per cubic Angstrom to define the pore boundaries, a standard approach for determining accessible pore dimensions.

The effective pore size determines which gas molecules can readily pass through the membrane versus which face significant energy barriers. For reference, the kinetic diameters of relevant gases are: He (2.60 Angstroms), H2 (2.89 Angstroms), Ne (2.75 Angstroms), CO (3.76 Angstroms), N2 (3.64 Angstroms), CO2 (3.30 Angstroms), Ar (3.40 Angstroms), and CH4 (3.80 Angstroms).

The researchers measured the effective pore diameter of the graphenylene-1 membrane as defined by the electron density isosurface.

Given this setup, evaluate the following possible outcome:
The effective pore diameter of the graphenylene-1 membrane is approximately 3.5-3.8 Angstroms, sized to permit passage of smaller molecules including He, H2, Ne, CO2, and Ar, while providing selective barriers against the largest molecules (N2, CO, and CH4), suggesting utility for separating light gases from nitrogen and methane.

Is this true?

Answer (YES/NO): NO